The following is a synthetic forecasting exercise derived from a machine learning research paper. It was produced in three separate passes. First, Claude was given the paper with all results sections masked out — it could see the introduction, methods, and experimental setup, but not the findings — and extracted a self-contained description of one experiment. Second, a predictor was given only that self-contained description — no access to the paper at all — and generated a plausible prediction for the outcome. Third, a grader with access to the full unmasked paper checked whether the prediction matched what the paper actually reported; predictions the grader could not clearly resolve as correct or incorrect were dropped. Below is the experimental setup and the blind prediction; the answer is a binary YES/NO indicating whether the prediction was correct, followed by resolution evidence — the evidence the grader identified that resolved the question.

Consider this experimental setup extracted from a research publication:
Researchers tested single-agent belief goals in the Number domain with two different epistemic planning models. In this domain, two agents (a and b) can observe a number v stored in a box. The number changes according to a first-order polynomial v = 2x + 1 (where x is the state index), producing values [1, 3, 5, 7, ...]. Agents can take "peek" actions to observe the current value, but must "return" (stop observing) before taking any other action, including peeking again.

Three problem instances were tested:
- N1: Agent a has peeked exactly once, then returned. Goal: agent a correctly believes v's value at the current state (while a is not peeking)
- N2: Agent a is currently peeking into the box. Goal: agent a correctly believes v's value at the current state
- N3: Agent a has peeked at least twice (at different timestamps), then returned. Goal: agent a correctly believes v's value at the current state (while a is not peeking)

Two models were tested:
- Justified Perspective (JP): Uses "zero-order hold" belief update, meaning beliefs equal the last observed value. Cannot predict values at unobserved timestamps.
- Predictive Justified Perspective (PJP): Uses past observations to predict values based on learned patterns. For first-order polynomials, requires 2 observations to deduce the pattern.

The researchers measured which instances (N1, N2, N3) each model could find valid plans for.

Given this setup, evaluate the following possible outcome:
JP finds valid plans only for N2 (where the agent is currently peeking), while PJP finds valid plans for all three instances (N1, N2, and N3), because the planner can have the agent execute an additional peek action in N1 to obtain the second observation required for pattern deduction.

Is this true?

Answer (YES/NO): NO